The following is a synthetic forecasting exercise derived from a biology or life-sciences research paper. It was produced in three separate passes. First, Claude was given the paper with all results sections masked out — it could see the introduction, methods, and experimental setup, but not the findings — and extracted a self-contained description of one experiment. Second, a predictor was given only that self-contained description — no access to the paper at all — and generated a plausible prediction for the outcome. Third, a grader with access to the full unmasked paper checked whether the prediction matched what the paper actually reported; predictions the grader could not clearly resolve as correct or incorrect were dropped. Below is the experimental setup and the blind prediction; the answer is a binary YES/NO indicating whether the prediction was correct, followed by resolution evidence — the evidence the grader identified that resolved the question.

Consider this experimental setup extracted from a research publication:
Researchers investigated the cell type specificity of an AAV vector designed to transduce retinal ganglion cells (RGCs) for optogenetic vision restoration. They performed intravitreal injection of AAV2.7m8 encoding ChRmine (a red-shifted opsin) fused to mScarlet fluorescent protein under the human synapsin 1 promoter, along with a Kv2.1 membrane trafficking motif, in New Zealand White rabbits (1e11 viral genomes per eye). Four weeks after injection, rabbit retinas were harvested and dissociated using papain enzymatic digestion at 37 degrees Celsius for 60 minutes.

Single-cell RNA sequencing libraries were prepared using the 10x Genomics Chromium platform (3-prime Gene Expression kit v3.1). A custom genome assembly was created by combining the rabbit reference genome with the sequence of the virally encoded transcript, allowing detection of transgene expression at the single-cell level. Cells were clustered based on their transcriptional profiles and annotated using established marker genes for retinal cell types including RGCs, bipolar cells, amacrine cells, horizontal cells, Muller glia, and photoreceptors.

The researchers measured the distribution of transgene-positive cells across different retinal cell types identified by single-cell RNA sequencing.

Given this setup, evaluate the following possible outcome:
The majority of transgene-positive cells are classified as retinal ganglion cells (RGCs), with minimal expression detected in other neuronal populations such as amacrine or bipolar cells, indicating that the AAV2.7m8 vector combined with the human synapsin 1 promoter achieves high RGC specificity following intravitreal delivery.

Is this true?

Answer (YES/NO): YES